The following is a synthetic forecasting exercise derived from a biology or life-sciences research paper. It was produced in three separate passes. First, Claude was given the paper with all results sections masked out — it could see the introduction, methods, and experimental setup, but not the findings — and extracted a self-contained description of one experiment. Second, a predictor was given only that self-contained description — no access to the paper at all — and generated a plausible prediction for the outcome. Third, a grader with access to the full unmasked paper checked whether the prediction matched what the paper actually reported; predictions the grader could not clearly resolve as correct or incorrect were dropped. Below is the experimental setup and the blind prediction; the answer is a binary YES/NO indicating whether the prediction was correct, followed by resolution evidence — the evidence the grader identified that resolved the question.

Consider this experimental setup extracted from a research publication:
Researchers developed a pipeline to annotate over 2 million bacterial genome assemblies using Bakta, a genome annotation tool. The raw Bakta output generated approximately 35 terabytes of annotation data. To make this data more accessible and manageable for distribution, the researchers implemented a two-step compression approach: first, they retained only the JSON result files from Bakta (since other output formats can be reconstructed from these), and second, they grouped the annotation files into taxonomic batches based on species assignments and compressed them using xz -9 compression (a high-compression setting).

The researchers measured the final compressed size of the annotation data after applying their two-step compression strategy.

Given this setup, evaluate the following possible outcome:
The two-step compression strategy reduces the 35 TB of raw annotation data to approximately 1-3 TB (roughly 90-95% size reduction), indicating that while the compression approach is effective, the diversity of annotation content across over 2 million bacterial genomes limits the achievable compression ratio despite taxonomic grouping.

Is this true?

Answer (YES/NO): YES